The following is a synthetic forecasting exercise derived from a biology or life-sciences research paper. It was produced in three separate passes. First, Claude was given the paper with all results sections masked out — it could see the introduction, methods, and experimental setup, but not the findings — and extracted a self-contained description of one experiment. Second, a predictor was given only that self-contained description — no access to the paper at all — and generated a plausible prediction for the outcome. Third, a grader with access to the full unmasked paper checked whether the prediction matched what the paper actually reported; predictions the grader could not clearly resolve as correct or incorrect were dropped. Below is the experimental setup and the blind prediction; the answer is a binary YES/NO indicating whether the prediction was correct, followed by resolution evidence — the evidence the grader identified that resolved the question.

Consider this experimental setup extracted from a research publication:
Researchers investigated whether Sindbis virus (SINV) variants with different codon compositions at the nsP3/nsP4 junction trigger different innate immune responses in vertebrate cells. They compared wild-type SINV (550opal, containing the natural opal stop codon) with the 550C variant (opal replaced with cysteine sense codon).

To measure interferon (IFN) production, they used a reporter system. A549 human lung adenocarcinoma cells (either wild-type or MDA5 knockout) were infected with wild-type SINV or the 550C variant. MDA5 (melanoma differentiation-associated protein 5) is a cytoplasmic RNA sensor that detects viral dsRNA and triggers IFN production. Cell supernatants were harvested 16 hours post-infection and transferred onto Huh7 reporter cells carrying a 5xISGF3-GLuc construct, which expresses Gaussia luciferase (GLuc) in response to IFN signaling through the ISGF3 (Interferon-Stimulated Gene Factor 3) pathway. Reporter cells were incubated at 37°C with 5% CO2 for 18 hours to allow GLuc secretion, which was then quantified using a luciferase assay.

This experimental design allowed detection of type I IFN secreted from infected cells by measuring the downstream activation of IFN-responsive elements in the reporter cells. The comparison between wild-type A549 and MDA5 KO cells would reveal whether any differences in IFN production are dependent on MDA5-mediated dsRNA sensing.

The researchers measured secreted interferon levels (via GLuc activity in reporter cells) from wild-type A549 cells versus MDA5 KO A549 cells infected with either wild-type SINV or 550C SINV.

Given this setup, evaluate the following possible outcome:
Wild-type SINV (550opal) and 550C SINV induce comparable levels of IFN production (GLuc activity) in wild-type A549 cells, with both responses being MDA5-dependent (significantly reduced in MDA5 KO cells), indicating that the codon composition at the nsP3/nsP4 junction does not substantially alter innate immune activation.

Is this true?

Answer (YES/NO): NO